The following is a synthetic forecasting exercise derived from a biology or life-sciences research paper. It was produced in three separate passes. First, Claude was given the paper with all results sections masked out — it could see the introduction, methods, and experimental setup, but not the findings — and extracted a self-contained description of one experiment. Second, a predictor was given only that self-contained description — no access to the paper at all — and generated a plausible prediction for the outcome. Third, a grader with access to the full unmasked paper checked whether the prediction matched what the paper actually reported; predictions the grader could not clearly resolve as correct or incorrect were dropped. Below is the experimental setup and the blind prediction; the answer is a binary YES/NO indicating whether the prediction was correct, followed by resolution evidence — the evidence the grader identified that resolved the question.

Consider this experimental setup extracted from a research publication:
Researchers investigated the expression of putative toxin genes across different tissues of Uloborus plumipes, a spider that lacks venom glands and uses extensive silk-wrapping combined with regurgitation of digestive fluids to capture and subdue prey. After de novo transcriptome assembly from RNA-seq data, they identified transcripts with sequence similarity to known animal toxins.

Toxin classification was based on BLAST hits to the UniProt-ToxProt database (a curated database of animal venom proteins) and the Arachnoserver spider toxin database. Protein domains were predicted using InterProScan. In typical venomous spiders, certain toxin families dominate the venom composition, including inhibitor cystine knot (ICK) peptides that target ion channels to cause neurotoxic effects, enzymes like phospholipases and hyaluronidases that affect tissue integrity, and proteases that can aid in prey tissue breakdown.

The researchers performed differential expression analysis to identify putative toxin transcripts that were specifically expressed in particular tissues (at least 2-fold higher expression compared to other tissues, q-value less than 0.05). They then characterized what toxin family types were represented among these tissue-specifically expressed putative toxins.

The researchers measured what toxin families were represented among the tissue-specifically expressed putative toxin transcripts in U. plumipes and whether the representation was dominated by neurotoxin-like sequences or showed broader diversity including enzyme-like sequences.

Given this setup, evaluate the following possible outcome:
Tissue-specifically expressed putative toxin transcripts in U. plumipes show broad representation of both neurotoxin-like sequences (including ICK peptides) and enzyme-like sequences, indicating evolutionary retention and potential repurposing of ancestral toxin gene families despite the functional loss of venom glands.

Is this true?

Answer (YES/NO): NO